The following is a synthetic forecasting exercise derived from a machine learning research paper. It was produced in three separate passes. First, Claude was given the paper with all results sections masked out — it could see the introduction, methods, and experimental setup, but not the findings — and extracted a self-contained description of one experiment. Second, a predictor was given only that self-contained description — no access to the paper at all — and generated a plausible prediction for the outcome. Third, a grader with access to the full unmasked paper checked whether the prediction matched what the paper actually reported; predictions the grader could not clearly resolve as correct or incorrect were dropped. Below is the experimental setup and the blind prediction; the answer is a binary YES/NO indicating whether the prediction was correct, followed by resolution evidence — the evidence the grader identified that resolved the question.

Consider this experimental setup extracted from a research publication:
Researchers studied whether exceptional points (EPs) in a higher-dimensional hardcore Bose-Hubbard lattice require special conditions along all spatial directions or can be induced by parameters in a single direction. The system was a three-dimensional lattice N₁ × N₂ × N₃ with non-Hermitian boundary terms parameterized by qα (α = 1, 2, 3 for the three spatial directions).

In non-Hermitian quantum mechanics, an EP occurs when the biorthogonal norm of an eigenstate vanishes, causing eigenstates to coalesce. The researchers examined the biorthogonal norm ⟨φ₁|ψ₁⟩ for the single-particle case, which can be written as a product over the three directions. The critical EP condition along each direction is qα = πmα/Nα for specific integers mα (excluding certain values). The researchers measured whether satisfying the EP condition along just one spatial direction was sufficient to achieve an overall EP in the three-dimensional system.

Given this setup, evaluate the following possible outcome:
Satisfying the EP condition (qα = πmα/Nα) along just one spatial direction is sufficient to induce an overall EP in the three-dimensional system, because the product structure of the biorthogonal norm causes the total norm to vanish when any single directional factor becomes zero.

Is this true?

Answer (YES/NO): YES